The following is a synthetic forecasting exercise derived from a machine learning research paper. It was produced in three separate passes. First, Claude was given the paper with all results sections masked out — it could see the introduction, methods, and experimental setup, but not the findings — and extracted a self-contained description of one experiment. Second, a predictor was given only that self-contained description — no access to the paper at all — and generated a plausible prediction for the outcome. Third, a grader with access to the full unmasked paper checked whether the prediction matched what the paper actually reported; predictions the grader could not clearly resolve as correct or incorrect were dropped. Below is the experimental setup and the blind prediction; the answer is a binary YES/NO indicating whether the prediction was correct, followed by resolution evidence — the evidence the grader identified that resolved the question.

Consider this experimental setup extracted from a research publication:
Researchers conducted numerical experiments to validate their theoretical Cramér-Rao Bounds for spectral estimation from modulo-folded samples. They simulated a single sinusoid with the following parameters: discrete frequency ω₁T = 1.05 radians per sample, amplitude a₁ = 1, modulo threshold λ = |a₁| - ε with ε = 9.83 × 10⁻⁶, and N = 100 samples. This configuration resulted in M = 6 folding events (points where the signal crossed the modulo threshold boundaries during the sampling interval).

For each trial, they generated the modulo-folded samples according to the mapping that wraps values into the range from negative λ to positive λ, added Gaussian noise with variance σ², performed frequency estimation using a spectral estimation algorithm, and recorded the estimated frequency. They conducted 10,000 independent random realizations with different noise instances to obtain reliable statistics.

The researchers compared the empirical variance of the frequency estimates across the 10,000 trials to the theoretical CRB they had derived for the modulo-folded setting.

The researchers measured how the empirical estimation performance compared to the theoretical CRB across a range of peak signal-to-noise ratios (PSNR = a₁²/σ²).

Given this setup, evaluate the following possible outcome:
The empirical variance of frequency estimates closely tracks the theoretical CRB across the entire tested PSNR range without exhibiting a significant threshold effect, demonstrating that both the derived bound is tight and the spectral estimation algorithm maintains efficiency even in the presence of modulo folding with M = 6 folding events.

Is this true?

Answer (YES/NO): NO